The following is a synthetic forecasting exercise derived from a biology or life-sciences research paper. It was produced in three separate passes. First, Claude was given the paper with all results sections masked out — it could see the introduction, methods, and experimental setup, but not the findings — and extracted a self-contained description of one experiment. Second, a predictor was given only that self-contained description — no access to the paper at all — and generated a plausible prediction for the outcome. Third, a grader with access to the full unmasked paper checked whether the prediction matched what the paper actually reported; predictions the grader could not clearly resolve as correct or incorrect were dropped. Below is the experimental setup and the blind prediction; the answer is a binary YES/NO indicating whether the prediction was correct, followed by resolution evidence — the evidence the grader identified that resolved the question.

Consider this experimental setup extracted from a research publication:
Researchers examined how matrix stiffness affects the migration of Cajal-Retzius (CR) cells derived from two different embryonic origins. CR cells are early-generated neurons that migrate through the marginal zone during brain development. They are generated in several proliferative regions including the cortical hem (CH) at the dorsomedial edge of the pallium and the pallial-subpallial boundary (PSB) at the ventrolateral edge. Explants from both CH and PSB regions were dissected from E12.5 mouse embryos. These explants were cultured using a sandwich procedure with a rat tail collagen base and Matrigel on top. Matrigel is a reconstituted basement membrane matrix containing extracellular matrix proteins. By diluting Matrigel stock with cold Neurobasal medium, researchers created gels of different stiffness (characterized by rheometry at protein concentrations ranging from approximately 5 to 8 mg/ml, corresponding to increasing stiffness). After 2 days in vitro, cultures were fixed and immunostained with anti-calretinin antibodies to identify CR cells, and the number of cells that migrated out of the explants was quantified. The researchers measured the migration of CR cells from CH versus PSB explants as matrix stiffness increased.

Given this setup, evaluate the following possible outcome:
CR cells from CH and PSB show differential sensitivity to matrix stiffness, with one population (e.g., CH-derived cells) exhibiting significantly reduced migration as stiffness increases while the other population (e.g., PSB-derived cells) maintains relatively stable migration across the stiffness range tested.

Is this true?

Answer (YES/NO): NO